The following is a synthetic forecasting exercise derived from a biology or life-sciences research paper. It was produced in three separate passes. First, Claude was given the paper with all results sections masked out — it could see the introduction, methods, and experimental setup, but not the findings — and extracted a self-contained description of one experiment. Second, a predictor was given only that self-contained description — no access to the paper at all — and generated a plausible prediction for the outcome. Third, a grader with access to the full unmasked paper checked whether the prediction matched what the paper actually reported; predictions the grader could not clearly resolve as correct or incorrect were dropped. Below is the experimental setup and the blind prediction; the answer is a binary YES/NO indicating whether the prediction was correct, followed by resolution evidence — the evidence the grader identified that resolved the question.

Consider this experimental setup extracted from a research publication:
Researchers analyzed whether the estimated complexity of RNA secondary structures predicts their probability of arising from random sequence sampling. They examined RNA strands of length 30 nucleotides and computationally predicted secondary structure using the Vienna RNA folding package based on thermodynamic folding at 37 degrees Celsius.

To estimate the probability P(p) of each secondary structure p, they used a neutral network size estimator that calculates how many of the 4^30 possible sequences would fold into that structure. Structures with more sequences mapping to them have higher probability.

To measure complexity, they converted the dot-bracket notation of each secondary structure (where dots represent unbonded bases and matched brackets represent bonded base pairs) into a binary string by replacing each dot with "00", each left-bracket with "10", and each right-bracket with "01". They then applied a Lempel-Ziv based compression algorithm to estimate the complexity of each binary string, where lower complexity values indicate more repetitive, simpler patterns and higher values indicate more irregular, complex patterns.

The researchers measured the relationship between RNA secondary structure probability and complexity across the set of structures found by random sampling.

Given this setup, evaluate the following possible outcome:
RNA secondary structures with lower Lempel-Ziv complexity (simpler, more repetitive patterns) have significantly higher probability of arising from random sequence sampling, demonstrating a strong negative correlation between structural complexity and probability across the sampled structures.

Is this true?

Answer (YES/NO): YES